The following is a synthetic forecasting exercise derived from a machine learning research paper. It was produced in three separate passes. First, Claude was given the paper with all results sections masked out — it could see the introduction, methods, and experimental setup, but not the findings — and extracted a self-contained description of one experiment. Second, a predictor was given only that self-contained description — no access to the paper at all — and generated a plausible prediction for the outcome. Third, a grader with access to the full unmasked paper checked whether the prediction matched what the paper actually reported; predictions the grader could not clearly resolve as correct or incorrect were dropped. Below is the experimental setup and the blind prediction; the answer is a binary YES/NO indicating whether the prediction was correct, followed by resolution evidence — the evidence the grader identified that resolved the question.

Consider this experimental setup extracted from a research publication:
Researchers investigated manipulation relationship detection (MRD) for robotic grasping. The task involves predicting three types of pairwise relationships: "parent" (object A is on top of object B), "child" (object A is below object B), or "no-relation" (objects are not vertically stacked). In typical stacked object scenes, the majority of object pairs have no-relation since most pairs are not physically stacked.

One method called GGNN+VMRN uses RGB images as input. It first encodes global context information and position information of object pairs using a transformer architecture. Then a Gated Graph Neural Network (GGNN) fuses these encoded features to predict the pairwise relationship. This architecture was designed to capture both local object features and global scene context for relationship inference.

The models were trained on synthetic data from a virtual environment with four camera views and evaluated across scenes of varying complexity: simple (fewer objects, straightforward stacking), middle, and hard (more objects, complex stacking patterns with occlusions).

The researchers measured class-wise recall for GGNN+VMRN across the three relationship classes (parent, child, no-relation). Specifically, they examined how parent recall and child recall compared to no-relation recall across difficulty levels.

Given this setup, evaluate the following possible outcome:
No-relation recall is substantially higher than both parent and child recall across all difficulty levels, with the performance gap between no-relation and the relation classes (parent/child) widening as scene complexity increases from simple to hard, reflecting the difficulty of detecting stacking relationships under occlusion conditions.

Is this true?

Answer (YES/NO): YES